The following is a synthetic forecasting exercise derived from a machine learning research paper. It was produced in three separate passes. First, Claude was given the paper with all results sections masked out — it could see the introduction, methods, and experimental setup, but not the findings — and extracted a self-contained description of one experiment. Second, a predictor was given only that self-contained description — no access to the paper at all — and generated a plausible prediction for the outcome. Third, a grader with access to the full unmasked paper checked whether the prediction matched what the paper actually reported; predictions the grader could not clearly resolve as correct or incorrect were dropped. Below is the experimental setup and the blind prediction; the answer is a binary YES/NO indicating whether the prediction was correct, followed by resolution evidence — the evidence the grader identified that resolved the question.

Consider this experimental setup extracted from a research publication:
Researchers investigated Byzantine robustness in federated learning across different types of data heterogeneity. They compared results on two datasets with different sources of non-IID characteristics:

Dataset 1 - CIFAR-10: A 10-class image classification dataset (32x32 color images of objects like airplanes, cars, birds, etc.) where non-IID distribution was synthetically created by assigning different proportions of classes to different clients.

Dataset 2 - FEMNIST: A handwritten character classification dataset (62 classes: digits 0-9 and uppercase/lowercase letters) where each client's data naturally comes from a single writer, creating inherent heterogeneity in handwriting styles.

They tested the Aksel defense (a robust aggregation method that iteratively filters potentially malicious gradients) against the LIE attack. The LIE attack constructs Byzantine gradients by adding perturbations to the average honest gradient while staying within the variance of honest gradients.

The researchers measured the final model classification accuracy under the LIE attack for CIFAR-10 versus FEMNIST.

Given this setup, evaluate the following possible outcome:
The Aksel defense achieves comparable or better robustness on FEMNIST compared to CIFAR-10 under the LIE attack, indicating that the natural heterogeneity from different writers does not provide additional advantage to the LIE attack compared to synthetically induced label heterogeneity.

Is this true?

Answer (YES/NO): NO